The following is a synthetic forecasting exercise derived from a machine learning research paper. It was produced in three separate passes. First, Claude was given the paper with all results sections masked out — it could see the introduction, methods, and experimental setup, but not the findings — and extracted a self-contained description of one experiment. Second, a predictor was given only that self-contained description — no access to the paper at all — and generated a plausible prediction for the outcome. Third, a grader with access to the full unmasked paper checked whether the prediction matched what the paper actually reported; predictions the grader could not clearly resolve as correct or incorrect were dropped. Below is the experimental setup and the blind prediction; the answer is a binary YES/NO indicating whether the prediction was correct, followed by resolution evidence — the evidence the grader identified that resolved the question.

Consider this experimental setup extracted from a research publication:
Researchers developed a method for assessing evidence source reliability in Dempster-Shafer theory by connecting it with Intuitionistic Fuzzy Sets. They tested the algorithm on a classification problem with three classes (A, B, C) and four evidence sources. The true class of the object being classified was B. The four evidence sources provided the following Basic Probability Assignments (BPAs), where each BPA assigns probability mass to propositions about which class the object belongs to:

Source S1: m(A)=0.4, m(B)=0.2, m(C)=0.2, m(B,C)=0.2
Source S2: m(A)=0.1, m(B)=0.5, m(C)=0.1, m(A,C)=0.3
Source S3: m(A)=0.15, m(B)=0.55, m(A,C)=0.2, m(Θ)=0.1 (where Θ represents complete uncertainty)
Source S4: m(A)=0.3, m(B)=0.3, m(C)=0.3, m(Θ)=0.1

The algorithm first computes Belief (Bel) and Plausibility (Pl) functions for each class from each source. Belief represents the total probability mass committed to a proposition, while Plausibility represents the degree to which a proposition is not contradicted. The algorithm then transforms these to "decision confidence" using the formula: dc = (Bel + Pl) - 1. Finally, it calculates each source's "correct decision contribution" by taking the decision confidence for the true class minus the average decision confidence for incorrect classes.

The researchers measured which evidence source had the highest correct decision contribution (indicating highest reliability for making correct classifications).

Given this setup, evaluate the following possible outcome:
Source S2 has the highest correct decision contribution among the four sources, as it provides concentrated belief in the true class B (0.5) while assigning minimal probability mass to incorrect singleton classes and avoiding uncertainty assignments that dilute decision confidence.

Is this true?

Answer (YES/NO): NO